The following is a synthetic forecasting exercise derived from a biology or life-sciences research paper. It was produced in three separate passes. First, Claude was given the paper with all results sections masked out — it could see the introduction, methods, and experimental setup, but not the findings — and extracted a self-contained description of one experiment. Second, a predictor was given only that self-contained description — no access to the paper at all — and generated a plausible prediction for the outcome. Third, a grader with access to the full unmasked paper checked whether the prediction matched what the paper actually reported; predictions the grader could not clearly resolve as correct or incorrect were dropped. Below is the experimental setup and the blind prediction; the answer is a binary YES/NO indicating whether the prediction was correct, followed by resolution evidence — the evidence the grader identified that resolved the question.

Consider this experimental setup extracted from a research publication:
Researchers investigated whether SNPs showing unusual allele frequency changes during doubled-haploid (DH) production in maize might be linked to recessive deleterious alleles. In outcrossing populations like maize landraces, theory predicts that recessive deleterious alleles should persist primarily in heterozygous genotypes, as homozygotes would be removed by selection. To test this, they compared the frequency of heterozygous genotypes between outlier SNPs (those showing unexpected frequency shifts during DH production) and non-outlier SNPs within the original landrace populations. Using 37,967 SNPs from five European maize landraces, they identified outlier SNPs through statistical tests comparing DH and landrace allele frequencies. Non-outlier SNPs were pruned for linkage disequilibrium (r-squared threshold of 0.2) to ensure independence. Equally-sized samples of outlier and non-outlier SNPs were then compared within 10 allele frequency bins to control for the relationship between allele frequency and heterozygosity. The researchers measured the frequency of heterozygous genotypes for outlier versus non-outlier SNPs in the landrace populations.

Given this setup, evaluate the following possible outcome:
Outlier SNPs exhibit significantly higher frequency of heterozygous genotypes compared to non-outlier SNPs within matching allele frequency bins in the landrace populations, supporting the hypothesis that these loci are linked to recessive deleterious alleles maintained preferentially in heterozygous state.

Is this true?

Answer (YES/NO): YES